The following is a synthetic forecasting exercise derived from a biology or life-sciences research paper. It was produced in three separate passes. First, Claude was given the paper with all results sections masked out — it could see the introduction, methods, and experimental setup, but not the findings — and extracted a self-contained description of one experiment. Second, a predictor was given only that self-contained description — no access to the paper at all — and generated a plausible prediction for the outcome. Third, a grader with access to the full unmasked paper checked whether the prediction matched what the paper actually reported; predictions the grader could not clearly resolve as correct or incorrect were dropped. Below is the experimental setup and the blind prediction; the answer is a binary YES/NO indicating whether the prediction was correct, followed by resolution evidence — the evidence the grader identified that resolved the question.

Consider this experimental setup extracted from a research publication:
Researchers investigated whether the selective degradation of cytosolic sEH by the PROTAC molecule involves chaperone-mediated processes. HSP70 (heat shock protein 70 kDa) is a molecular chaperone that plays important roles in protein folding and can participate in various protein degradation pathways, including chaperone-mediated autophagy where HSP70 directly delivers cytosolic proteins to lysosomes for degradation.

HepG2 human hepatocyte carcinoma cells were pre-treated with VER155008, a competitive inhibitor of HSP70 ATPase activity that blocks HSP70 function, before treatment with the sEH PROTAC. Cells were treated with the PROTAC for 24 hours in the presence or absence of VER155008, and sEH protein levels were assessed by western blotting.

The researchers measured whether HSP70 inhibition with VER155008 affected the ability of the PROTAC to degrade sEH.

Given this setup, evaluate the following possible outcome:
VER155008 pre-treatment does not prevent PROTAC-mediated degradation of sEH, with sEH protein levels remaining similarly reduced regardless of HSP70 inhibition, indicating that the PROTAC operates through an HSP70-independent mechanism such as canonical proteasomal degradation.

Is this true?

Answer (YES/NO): NO